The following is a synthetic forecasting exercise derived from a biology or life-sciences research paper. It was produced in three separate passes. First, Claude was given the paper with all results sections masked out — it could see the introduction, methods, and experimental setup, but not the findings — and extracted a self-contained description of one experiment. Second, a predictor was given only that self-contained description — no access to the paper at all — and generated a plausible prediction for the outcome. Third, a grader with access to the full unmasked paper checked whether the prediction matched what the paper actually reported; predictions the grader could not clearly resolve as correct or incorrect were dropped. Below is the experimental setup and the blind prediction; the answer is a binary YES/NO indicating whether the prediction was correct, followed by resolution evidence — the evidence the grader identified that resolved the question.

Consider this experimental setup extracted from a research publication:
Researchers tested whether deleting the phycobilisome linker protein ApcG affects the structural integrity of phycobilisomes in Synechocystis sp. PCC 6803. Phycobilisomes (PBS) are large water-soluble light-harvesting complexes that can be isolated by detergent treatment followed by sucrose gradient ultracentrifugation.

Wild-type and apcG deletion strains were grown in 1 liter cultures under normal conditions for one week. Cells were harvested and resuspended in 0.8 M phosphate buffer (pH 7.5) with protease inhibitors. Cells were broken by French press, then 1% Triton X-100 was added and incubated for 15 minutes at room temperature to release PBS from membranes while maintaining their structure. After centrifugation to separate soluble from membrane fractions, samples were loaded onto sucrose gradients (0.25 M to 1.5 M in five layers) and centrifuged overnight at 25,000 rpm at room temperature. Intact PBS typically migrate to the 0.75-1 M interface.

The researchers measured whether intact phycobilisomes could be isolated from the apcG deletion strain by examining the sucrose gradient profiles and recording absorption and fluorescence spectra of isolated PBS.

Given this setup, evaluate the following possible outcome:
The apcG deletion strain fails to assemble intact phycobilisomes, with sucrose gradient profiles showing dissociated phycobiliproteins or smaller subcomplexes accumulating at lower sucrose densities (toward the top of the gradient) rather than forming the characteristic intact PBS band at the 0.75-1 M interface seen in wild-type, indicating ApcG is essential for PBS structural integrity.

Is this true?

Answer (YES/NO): NO